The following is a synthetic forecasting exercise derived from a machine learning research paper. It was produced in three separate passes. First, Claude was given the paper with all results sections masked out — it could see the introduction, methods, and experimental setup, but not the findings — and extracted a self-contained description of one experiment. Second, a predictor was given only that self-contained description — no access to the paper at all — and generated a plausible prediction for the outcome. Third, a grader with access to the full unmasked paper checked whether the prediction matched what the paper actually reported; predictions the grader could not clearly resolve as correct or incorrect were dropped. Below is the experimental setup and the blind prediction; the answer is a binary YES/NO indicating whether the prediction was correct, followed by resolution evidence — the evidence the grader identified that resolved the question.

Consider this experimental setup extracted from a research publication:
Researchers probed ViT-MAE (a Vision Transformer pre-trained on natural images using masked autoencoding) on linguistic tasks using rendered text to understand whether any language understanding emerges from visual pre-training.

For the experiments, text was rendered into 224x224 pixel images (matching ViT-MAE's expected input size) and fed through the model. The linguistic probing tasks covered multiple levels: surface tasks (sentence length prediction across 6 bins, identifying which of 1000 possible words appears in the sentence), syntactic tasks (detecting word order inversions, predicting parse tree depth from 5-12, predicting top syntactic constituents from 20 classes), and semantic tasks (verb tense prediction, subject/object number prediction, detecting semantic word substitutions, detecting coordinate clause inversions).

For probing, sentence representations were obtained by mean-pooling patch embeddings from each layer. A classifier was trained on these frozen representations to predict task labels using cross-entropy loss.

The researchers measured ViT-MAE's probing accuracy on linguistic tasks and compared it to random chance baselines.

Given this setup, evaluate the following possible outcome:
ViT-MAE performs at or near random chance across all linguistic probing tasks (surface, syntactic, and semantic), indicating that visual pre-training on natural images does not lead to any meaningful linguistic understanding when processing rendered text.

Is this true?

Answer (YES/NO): NO